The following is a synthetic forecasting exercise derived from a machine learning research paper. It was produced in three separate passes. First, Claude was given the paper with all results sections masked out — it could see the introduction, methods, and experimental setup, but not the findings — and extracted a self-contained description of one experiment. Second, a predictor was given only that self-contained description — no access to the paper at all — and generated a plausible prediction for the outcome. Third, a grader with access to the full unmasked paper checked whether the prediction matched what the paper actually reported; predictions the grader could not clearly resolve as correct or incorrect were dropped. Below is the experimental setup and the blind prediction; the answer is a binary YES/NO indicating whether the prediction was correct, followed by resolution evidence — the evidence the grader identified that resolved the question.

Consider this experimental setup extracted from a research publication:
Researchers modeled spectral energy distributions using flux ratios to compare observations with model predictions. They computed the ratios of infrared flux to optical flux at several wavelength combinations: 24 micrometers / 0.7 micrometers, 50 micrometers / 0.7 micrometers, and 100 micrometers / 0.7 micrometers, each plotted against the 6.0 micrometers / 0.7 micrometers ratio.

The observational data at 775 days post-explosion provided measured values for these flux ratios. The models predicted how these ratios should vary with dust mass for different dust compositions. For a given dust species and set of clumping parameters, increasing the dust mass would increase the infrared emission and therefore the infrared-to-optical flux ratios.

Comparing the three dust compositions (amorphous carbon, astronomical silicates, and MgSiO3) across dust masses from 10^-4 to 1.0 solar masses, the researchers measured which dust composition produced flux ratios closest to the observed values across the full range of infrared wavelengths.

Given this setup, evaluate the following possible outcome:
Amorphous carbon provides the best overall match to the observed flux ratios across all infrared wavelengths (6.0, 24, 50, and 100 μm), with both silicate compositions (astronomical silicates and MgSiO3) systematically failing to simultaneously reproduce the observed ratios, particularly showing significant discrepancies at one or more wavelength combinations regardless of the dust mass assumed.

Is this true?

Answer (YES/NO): YES